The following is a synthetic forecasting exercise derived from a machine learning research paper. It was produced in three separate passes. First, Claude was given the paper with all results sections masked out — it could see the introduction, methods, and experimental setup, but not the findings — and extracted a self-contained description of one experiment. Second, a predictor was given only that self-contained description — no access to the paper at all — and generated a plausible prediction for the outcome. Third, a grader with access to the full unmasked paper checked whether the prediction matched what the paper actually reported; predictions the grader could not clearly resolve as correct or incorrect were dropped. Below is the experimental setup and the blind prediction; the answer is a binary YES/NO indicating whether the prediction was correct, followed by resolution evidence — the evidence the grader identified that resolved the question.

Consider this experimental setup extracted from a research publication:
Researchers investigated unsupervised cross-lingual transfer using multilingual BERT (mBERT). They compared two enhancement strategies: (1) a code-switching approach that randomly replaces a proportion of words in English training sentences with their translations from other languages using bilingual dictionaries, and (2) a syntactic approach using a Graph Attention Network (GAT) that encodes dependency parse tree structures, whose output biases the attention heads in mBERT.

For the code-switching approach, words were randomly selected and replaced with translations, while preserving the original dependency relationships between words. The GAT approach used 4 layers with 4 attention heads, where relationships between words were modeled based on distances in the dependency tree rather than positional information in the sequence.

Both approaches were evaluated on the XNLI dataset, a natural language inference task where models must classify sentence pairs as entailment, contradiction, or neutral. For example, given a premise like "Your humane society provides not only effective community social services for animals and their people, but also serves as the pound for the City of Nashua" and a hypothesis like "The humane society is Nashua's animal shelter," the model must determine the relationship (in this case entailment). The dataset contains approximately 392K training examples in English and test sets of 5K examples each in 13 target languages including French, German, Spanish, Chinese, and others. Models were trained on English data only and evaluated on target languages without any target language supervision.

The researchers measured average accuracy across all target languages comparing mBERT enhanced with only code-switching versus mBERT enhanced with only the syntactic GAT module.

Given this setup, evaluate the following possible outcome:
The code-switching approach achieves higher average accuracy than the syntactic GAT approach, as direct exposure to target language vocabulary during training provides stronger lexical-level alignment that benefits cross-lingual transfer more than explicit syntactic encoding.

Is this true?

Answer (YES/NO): NO